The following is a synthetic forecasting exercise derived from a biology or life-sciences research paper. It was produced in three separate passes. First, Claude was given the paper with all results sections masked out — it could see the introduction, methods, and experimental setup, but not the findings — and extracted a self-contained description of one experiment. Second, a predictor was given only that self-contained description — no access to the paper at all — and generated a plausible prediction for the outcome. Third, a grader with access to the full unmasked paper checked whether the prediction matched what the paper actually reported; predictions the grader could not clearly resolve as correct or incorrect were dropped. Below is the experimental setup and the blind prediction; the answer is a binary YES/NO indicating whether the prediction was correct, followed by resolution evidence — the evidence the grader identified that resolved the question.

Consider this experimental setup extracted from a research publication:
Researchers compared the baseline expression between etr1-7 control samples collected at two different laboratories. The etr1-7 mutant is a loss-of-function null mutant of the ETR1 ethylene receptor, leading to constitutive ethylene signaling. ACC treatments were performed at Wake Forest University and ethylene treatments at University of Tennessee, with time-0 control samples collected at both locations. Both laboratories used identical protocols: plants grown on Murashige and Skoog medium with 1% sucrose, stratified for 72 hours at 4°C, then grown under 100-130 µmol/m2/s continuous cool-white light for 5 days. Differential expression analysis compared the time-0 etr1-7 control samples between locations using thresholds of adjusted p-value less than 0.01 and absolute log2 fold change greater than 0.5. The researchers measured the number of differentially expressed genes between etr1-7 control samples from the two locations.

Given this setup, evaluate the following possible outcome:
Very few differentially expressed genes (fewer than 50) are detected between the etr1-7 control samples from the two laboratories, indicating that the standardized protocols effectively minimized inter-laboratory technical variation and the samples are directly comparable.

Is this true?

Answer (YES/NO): NO